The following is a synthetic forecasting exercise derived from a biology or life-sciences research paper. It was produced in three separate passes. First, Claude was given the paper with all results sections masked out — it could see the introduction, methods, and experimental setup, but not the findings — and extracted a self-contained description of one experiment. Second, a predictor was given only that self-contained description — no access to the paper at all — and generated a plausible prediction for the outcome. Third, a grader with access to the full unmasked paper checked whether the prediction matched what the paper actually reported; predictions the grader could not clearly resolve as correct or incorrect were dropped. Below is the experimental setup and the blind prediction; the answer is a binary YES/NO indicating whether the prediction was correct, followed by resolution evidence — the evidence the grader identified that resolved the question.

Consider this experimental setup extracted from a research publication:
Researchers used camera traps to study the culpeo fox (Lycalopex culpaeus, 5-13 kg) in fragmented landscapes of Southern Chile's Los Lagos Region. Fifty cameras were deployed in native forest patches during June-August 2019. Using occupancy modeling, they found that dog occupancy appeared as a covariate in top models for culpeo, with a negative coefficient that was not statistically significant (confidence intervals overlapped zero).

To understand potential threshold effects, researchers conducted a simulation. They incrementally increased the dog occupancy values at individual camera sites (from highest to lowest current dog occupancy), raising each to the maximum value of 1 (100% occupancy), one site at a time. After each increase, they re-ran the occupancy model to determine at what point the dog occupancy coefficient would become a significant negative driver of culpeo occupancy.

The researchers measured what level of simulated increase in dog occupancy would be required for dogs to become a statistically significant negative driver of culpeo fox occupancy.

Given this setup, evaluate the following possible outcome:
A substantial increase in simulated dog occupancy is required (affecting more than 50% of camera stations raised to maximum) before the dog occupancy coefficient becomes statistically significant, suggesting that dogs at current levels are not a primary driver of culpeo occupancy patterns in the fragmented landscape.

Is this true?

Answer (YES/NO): NO